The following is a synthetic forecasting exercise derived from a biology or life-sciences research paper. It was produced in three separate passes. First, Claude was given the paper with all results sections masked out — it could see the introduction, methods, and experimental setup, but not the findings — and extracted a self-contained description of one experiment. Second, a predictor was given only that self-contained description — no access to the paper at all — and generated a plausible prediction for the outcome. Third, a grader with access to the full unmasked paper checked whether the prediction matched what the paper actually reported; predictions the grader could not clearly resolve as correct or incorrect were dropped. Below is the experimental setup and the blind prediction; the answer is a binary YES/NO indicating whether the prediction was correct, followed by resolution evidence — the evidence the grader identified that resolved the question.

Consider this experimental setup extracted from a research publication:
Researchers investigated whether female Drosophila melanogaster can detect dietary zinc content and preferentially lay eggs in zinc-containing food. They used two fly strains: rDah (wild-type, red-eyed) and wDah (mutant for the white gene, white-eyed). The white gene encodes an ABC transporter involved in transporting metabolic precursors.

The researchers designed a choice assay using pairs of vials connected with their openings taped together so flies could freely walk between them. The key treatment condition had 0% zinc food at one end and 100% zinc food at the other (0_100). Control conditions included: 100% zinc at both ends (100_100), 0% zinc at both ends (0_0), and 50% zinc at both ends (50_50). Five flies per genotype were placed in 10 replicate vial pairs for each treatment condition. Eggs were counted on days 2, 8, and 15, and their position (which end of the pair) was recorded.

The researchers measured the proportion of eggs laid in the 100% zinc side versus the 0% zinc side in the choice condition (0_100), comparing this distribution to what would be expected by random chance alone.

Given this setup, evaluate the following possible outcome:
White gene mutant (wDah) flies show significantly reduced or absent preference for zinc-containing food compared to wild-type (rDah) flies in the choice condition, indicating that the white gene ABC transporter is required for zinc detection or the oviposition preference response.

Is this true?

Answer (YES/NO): NO